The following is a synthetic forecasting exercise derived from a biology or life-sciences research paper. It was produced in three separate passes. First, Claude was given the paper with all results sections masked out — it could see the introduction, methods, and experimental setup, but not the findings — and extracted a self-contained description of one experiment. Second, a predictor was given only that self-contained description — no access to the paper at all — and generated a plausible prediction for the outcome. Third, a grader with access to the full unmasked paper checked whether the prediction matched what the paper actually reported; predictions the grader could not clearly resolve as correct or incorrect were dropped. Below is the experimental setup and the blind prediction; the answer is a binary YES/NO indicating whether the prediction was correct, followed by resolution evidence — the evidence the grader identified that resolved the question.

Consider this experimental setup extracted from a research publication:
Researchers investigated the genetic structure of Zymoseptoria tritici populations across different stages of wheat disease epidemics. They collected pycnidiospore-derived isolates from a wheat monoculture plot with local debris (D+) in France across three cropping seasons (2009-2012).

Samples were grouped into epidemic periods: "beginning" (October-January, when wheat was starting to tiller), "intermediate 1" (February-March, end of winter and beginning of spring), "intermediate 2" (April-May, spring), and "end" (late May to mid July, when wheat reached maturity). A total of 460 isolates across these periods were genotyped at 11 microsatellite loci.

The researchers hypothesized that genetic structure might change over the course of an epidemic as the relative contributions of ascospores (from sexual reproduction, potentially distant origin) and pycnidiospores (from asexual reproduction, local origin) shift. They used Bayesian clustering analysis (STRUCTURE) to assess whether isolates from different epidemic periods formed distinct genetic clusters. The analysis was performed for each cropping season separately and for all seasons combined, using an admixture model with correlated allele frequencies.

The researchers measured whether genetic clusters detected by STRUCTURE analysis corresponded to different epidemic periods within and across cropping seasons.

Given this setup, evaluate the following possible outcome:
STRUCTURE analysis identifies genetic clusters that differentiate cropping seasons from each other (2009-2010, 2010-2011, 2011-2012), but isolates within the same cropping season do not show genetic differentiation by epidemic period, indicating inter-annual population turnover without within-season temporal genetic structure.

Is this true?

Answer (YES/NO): NO